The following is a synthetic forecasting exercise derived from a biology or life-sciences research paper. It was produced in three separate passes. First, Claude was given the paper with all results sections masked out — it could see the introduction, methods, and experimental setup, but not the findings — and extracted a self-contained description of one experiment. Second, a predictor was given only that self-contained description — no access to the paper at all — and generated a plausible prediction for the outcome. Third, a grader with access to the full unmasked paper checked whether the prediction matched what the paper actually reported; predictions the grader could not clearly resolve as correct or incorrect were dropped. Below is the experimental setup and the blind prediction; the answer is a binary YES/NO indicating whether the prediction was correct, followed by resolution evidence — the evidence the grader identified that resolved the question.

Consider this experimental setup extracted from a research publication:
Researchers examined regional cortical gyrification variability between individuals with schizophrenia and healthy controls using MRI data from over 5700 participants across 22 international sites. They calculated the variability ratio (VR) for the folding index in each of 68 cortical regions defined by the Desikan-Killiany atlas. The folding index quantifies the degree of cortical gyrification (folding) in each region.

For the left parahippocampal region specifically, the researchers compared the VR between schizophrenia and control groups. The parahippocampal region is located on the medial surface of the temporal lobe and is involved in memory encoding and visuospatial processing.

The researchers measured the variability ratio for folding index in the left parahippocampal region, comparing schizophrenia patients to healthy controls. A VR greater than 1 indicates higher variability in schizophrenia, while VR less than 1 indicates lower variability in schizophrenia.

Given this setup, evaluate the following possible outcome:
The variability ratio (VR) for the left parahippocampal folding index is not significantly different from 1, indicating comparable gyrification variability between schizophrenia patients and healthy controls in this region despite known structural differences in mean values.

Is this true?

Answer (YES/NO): NO